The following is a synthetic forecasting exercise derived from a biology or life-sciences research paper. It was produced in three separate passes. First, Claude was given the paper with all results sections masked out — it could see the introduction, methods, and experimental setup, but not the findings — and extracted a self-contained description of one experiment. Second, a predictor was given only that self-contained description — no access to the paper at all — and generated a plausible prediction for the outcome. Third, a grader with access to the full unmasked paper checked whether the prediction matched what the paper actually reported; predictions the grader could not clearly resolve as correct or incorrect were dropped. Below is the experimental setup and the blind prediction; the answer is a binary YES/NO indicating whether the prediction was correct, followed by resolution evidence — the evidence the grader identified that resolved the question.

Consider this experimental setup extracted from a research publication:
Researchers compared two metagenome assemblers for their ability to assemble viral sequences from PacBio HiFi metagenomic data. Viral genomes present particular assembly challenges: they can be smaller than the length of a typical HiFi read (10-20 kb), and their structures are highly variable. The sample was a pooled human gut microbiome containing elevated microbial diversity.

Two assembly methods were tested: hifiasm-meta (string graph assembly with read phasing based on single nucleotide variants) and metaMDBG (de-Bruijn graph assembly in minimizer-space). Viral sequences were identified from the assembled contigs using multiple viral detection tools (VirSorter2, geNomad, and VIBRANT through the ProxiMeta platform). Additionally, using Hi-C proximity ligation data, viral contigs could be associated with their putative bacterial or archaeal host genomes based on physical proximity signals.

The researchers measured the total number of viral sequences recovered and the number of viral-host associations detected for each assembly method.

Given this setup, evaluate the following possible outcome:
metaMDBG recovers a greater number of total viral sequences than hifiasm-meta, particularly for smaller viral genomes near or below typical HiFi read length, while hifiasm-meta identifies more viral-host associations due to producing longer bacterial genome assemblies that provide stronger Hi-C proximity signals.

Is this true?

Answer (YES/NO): NO